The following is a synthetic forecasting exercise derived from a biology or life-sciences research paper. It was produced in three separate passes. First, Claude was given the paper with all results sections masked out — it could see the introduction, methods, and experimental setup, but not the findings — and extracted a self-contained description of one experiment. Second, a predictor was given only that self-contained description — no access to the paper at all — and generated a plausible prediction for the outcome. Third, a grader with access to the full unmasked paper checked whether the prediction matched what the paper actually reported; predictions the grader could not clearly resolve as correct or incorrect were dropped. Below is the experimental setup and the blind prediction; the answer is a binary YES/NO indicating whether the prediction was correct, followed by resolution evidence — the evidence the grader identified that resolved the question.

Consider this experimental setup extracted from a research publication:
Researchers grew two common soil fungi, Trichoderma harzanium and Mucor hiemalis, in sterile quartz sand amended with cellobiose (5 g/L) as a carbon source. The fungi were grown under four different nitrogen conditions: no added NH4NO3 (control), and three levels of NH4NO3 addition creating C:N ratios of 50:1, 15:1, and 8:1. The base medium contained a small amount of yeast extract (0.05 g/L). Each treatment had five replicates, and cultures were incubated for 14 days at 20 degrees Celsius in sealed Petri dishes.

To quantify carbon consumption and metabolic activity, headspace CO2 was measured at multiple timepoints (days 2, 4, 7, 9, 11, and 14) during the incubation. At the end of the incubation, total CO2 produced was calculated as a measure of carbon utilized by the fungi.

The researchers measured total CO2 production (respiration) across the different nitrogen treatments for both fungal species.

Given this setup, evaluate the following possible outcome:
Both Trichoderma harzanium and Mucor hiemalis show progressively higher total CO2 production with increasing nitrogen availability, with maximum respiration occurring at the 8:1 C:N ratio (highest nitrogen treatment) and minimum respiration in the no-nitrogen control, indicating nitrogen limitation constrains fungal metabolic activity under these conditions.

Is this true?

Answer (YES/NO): NO